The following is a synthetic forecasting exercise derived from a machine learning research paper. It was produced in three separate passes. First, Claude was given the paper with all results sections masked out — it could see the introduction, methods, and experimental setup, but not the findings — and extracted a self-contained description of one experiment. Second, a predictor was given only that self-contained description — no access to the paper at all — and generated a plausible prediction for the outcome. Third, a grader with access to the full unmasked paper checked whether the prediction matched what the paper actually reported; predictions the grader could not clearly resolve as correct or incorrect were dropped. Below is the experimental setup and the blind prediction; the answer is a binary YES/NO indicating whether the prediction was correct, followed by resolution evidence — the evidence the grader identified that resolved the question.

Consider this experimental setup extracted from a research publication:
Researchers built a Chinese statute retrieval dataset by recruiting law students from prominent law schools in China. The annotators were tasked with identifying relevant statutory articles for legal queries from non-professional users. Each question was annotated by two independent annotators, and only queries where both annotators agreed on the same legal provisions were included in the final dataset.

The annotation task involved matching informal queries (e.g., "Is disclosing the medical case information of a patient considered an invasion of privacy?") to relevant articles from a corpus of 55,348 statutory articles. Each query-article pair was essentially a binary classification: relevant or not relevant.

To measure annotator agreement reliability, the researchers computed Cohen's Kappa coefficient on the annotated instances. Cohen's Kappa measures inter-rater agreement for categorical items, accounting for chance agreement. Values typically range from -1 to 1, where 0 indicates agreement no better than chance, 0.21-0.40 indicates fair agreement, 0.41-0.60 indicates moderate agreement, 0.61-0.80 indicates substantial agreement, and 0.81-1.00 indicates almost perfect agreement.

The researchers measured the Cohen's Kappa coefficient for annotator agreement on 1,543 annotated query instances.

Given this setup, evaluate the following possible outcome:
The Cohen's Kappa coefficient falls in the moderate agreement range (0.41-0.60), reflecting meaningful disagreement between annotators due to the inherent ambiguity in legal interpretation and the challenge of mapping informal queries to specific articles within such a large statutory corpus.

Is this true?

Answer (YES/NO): YES